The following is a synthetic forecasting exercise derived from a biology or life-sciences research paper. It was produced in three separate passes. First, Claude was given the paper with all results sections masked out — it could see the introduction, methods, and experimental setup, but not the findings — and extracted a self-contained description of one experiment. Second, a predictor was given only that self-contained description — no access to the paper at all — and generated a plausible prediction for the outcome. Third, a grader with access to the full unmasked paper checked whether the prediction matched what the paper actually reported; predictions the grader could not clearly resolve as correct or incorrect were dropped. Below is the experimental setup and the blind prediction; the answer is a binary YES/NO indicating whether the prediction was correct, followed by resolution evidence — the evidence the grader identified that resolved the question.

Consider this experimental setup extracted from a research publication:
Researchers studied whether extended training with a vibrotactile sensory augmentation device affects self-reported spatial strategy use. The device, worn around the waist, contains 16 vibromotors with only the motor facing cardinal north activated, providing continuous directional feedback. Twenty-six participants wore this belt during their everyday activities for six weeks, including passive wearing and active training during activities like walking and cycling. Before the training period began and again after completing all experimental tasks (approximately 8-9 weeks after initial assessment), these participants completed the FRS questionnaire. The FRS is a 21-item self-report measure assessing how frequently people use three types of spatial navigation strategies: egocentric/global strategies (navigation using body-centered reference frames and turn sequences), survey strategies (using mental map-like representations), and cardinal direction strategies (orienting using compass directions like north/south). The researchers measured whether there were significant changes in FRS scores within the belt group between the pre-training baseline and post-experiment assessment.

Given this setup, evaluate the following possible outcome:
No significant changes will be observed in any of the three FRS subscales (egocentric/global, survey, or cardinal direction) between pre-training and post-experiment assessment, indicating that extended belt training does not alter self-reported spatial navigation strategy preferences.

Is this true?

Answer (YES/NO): NO